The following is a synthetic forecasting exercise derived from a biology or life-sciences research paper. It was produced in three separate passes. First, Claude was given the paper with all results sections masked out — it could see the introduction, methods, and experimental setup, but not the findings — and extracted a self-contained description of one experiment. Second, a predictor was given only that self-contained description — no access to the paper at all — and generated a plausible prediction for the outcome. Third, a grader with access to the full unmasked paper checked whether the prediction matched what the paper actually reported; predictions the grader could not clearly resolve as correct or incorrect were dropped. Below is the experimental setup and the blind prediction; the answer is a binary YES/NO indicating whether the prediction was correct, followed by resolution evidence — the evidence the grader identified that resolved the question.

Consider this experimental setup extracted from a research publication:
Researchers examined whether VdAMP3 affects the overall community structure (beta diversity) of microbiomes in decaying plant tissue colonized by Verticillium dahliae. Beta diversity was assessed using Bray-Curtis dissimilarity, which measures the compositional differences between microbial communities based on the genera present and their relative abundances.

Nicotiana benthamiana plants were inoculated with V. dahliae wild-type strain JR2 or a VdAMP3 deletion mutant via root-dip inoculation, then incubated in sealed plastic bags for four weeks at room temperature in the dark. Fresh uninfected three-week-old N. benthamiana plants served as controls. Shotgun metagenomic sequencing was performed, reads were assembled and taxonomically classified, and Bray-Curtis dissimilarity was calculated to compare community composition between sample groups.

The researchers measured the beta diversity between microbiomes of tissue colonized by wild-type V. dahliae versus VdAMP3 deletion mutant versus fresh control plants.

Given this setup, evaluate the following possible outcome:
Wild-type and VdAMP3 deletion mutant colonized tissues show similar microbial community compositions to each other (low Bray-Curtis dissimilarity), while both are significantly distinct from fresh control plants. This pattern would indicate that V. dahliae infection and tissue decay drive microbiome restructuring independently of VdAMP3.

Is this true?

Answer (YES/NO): NO